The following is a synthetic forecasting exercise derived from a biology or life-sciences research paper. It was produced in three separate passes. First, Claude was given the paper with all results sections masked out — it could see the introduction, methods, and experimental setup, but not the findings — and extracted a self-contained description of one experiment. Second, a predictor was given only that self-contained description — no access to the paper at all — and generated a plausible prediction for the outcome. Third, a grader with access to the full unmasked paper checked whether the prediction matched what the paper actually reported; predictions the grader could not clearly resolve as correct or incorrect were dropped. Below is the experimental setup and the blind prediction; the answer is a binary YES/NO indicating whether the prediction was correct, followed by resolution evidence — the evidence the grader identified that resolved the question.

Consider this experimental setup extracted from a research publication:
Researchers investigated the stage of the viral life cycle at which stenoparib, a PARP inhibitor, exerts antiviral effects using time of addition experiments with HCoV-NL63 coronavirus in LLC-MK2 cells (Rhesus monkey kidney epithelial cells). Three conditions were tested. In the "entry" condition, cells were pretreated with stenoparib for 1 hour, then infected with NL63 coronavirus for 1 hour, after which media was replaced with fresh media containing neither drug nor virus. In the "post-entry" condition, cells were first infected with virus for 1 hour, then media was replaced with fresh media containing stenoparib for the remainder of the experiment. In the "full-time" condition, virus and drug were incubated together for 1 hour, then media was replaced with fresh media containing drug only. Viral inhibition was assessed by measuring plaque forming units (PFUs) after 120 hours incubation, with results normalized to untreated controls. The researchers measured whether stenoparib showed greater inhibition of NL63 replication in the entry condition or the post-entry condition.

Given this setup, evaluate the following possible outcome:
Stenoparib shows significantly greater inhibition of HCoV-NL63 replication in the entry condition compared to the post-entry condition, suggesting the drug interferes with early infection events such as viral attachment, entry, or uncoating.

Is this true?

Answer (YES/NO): NO